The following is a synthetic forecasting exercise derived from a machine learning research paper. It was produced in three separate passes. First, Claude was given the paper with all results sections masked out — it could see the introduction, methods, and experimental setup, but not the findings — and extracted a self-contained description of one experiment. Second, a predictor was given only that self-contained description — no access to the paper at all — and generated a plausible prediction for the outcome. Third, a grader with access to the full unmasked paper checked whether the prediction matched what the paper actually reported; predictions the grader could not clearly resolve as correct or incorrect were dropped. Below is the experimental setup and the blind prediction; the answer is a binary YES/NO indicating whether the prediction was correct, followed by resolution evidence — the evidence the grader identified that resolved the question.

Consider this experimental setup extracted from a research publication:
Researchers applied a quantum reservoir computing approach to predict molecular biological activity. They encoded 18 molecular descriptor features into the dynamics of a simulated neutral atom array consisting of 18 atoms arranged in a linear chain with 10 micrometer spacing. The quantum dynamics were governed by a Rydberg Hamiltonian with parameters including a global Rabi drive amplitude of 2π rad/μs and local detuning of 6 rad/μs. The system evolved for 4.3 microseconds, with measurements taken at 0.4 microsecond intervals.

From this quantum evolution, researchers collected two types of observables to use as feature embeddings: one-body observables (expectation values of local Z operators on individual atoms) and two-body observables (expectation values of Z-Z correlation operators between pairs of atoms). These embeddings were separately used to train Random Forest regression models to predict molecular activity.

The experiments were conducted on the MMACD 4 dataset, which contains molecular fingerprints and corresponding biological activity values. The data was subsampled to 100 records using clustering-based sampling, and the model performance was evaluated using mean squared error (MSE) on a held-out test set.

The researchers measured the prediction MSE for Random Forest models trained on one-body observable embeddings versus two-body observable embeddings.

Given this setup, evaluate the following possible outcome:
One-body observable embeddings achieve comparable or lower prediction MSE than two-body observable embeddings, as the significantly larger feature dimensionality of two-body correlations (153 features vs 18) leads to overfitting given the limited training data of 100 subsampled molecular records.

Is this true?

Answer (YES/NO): NO